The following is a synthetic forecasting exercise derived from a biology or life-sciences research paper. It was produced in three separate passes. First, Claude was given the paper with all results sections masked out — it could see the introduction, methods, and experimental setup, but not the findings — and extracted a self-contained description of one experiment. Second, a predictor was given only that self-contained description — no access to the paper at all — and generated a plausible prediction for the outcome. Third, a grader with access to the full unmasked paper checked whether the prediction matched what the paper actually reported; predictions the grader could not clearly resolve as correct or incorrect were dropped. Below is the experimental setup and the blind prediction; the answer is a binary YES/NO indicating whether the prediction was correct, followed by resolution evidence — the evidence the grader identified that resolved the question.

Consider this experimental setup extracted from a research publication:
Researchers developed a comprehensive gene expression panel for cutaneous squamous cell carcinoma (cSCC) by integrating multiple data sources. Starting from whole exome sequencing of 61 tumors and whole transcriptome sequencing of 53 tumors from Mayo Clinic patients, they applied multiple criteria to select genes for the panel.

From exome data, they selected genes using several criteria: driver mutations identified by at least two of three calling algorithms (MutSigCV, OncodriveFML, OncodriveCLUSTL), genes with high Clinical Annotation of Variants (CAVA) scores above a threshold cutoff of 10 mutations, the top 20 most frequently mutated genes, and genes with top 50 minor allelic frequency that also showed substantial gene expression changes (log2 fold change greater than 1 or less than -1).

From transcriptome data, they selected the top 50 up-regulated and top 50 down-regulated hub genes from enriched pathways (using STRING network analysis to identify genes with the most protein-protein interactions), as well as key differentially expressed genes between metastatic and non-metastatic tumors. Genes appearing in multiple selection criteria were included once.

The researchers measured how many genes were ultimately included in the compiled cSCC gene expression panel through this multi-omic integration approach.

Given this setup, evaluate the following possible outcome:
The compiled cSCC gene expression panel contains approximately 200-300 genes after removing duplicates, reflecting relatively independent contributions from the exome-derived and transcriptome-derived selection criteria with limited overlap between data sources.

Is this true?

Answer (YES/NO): NO